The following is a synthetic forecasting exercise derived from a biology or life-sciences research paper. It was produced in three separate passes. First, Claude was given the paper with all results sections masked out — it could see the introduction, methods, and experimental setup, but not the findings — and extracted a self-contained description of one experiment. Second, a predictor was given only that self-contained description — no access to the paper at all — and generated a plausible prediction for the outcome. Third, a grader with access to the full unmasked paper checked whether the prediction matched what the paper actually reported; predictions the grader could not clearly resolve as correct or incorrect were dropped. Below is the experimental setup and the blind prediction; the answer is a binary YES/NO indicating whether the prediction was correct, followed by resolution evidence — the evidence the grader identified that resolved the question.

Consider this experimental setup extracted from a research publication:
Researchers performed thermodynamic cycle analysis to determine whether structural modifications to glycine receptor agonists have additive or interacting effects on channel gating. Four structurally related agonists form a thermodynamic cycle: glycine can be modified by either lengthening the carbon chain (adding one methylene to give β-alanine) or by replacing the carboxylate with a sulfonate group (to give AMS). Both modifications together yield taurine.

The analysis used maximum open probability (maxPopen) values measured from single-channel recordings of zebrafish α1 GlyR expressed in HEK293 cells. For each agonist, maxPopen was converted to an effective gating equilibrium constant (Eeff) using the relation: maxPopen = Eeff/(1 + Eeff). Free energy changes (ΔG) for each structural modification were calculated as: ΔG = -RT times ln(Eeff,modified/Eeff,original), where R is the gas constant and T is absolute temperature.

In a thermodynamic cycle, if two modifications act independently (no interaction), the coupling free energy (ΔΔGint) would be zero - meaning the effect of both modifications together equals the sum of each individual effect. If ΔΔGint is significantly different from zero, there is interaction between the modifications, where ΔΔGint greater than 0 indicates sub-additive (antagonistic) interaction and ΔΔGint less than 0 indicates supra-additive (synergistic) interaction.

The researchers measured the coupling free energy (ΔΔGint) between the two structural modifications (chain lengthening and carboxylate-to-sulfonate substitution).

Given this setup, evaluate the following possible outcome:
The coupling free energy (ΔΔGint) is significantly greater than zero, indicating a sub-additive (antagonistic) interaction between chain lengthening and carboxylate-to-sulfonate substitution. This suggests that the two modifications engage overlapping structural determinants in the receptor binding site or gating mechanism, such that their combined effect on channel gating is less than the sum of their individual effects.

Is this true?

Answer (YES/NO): NO